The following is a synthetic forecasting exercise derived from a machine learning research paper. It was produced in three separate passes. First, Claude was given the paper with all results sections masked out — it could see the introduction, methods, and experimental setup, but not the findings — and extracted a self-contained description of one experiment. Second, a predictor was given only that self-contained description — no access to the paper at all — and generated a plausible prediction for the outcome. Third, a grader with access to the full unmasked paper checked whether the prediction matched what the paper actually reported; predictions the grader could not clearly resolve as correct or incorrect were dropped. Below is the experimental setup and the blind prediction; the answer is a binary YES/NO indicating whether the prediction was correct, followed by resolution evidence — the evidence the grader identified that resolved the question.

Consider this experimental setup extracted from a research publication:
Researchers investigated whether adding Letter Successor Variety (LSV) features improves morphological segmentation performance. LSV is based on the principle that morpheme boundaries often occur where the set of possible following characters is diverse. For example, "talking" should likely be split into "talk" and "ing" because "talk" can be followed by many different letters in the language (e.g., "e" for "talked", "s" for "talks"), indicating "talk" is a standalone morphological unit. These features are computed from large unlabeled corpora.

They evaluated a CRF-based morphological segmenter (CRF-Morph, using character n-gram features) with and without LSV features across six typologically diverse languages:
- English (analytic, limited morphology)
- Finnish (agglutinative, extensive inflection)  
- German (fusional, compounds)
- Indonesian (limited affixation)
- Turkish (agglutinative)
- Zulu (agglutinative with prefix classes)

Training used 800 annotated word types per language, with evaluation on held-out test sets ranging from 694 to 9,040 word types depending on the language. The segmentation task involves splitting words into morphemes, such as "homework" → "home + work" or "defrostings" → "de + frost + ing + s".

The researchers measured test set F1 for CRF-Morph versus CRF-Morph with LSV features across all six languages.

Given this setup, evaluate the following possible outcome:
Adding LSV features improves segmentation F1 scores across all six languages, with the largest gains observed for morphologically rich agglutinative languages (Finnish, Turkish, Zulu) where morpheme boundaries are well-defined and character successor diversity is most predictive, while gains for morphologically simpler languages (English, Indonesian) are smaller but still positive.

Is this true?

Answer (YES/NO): NO